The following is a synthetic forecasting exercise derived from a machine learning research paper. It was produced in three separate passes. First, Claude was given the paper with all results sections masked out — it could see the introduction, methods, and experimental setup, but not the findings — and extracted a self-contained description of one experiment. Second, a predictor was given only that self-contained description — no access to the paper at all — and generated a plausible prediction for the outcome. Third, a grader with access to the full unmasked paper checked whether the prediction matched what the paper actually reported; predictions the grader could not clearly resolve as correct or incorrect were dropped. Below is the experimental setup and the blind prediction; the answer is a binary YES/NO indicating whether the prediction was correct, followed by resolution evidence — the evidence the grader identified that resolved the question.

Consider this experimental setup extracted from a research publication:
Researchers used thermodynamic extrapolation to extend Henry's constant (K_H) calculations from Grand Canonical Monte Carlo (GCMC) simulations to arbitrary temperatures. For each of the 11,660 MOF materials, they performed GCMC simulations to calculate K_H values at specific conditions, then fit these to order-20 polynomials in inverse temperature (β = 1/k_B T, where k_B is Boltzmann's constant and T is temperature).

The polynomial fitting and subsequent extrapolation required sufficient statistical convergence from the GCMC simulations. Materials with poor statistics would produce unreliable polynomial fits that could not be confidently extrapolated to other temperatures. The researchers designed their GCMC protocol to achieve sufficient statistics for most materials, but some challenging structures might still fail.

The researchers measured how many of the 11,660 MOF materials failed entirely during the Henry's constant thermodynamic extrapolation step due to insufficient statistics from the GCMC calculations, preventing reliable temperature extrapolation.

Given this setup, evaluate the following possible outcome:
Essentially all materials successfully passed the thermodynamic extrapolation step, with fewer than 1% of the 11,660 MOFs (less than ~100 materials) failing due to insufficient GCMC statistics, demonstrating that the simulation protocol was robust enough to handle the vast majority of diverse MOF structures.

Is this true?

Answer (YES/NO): YES